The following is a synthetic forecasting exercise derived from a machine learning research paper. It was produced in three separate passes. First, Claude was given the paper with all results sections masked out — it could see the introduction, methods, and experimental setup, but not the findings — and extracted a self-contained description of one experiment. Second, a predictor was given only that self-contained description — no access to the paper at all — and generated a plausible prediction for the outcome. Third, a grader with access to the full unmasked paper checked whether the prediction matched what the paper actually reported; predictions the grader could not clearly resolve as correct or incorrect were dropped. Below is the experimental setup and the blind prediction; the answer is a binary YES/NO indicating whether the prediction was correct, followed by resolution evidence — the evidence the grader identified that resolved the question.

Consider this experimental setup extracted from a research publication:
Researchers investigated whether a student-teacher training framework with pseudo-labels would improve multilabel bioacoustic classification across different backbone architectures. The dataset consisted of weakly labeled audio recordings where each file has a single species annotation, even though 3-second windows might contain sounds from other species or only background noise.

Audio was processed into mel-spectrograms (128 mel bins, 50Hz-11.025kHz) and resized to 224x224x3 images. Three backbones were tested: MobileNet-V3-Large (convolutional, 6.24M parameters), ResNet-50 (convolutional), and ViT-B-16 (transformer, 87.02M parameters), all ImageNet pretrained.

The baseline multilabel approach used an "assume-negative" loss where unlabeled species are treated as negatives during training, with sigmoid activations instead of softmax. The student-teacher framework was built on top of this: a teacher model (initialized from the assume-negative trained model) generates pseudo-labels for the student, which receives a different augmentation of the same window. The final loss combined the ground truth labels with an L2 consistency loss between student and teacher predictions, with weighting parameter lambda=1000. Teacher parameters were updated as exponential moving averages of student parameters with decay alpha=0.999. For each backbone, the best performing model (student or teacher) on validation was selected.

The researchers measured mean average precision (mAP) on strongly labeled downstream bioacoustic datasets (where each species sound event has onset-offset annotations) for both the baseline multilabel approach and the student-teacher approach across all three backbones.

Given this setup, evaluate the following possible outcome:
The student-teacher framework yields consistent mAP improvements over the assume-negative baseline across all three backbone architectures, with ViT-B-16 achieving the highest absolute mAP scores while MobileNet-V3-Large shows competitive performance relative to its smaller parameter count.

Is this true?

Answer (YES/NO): NO